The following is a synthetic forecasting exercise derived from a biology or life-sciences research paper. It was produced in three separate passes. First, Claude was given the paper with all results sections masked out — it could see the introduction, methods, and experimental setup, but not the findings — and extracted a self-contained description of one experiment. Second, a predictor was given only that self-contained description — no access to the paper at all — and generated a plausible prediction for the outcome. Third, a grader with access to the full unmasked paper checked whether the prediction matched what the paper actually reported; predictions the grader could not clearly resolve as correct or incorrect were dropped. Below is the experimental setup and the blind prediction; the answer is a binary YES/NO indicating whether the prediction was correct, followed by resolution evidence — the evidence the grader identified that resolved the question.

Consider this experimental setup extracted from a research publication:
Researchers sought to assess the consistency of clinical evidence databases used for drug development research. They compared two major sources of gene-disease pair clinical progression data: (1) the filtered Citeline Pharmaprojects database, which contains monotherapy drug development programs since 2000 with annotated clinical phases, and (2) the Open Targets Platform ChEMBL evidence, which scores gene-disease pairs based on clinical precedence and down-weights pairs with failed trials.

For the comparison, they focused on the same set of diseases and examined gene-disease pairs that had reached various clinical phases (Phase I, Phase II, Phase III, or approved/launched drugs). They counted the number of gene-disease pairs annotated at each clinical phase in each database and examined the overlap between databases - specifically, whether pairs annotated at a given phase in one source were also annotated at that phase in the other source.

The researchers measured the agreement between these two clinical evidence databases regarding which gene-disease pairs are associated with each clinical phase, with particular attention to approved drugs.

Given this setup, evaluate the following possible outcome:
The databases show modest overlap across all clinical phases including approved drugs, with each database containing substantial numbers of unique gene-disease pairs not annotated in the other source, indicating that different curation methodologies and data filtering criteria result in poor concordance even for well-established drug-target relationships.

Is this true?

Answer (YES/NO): YES